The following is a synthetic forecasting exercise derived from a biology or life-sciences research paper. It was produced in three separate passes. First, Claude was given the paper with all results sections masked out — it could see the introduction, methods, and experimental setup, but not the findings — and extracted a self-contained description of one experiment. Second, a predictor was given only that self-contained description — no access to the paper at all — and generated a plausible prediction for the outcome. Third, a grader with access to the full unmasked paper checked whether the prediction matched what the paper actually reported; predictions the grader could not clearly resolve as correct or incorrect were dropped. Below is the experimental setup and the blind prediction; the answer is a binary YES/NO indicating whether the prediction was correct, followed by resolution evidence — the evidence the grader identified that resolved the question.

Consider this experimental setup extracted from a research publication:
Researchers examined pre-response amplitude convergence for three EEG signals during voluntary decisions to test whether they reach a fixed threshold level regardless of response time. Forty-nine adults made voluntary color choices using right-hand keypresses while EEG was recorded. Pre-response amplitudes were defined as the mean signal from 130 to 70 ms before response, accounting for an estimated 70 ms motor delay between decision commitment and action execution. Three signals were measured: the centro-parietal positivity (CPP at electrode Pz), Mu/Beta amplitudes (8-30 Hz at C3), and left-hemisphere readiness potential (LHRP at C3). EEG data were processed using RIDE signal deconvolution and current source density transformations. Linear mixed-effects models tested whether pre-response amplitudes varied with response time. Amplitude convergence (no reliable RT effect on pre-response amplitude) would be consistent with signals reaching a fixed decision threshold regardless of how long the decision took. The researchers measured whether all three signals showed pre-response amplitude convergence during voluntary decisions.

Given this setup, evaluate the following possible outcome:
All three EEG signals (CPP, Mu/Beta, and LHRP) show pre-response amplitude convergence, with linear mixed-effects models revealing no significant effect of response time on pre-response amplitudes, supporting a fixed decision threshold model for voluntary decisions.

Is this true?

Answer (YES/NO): YES